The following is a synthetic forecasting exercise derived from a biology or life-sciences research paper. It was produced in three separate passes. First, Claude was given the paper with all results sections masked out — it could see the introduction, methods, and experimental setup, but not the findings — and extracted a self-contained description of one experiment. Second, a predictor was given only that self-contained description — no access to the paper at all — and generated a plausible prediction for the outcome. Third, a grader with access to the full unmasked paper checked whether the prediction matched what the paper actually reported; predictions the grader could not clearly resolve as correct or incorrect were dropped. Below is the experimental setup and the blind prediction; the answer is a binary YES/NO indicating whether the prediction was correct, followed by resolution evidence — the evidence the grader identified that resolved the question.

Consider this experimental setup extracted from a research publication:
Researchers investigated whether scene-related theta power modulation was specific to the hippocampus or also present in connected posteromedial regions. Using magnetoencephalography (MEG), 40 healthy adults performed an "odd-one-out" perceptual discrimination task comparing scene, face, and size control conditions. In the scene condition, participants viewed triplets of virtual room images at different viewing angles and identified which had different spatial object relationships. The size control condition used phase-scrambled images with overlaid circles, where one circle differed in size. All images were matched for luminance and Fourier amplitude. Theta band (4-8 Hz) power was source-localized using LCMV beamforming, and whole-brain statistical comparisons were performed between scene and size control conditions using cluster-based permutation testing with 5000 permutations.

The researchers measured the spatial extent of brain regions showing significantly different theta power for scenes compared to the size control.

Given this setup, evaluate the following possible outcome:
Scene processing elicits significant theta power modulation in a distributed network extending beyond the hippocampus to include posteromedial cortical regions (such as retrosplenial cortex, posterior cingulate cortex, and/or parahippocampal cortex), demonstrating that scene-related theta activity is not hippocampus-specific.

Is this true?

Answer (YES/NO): NO